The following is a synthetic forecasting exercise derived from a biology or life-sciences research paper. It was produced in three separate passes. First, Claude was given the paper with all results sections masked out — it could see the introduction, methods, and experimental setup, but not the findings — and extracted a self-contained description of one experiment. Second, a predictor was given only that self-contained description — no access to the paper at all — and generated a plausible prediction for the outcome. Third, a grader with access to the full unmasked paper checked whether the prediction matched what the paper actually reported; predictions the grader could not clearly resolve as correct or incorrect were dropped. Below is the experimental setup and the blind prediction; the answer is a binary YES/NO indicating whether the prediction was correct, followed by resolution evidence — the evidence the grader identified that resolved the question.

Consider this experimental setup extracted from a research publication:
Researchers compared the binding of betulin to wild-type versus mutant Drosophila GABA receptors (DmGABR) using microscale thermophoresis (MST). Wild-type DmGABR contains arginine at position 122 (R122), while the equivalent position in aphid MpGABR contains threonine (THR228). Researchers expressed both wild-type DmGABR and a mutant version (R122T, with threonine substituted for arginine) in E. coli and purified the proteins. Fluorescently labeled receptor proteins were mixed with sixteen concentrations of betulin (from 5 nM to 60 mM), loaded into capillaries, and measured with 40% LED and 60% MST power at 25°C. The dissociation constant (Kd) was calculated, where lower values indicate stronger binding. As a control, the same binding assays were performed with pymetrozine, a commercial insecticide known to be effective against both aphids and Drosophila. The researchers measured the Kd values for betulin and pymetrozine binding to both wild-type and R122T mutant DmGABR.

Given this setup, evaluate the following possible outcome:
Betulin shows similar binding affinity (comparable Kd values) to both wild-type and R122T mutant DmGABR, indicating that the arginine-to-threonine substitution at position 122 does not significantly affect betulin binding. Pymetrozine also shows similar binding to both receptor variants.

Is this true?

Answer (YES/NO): NO